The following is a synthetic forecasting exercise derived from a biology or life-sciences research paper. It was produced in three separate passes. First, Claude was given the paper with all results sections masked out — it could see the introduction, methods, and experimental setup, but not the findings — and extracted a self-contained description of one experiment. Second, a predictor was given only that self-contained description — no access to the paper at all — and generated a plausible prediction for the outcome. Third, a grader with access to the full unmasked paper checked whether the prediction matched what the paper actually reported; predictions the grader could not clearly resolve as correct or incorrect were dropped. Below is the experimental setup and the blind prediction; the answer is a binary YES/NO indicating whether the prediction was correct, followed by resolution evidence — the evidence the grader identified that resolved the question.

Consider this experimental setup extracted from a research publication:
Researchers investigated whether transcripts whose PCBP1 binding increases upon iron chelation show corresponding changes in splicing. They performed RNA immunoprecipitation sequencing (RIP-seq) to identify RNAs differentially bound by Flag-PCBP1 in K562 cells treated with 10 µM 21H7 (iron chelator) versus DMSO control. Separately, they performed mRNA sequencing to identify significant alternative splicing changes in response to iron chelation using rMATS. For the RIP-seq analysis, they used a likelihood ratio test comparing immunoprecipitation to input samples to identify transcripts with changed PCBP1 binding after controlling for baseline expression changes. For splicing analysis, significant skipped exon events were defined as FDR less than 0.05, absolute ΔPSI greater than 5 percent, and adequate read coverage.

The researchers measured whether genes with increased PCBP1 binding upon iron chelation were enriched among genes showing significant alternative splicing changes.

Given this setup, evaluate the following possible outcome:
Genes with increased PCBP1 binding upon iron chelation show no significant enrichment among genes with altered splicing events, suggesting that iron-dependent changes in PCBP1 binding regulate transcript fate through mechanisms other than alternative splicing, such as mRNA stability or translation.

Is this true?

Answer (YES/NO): NO